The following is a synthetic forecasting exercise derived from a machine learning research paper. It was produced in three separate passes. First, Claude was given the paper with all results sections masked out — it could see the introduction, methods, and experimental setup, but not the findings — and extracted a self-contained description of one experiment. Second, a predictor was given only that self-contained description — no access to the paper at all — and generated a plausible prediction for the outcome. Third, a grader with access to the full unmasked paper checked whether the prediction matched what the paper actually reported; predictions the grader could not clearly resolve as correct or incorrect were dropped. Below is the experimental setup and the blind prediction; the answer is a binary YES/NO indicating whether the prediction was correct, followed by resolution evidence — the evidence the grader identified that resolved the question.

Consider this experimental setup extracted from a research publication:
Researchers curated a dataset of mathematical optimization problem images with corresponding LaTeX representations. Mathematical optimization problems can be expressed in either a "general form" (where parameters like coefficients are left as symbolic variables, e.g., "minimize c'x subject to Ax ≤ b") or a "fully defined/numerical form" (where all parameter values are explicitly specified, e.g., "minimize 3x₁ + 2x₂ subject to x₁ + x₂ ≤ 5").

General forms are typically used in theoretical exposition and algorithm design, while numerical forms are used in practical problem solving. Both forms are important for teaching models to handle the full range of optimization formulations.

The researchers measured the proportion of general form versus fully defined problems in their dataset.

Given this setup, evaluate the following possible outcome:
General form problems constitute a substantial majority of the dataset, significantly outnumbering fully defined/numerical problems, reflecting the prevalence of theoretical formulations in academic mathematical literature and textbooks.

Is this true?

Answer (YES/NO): YES